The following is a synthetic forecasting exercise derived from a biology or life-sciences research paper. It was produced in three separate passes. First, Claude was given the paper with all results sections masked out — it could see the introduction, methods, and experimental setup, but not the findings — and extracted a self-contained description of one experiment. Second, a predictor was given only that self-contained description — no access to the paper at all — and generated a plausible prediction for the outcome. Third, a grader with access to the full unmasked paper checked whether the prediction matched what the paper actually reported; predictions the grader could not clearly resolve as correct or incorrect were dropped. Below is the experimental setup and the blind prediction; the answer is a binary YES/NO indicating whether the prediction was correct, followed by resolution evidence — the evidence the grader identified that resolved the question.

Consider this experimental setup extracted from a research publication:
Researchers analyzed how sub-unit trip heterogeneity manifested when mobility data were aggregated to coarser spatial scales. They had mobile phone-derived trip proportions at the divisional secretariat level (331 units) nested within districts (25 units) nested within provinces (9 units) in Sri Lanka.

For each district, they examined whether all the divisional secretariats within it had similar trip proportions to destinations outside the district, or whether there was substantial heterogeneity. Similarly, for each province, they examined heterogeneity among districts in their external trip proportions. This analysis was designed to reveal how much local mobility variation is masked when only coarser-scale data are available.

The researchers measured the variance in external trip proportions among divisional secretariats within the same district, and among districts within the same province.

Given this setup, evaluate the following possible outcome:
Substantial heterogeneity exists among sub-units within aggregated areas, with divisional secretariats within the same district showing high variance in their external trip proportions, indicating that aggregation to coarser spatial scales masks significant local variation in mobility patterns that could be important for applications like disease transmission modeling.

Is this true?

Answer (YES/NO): YES